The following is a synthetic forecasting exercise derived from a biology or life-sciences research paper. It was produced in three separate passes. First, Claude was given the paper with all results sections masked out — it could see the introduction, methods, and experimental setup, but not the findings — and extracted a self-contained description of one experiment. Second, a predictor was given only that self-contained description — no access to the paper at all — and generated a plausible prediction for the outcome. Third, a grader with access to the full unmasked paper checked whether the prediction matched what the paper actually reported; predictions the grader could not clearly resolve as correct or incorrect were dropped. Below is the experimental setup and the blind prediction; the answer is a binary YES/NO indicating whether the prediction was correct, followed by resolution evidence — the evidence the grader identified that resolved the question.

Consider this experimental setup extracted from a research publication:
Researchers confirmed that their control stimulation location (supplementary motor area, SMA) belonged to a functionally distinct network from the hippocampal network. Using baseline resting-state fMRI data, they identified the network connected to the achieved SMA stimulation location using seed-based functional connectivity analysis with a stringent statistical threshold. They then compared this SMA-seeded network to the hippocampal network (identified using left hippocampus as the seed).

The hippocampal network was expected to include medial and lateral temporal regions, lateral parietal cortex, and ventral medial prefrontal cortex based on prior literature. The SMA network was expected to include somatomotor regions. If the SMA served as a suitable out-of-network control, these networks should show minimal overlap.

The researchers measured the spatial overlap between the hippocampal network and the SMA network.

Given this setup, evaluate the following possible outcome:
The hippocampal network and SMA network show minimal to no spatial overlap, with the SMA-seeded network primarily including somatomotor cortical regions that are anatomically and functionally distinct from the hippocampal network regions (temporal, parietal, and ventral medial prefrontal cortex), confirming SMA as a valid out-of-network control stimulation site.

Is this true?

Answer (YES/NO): YES